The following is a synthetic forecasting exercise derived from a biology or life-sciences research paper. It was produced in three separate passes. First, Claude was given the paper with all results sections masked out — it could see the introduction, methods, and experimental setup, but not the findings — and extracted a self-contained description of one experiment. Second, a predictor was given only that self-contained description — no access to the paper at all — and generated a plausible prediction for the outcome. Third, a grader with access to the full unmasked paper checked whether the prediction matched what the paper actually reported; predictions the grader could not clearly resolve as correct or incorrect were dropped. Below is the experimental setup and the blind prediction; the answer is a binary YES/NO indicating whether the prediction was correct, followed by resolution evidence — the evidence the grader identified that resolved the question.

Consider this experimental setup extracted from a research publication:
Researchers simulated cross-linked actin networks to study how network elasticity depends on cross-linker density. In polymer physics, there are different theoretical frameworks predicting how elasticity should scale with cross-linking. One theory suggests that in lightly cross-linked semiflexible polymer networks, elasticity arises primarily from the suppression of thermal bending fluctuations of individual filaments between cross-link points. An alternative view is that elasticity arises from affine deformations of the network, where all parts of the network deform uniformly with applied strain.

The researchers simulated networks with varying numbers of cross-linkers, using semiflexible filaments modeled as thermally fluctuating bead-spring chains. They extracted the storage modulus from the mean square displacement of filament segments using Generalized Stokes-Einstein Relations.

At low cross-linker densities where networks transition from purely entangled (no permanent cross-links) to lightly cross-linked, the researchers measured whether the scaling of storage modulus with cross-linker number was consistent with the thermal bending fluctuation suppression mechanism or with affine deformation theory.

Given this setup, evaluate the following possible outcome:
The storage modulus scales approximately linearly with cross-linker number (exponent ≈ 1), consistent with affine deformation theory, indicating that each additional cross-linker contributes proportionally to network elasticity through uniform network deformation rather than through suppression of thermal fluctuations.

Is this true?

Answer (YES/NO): NO